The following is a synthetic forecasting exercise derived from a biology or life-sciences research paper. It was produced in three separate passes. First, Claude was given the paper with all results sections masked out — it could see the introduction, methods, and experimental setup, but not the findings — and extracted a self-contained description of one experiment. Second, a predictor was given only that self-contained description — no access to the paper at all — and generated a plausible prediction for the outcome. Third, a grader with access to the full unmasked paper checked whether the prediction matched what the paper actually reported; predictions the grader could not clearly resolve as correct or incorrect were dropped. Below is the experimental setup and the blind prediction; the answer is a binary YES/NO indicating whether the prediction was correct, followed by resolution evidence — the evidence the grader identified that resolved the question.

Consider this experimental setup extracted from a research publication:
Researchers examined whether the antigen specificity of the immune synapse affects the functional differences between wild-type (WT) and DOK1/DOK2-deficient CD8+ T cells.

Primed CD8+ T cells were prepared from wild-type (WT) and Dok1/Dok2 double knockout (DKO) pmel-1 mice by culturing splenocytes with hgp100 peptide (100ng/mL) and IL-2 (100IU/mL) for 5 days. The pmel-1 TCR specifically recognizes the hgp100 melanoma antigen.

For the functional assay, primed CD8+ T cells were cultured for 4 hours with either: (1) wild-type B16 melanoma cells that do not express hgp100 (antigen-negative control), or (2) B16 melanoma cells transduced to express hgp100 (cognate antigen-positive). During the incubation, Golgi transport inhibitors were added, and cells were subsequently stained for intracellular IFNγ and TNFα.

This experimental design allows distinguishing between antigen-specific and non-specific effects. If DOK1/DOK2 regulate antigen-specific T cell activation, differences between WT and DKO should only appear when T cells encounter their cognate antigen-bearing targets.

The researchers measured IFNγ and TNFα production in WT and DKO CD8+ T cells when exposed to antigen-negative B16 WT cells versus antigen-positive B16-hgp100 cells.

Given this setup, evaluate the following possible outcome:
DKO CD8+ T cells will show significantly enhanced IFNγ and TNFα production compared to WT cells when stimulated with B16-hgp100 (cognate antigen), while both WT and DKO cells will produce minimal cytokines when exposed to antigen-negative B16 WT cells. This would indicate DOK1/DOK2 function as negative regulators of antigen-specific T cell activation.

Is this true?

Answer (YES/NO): NO